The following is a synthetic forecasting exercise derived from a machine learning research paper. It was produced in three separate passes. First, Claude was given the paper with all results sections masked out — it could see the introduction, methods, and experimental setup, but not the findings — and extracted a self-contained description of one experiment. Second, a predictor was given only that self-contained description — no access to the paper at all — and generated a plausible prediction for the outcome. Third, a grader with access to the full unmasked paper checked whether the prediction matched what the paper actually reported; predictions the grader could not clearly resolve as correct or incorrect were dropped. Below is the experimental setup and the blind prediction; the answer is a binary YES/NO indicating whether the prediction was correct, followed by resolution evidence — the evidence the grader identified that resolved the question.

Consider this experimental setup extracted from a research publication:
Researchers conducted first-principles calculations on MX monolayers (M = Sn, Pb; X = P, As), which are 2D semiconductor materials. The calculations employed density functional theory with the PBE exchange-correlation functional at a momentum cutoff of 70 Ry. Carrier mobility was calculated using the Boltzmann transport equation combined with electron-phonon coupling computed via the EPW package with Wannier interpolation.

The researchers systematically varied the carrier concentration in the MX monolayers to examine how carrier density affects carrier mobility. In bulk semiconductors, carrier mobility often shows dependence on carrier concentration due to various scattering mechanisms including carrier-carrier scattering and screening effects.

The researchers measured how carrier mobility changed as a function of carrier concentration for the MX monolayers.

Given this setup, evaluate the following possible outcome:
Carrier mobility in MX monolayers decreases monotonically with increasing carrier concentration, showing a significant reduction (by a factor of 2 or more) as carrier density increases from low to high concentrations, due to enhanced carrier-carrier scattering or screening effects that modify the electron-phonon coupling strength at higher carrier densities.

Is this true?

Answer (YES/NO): NO